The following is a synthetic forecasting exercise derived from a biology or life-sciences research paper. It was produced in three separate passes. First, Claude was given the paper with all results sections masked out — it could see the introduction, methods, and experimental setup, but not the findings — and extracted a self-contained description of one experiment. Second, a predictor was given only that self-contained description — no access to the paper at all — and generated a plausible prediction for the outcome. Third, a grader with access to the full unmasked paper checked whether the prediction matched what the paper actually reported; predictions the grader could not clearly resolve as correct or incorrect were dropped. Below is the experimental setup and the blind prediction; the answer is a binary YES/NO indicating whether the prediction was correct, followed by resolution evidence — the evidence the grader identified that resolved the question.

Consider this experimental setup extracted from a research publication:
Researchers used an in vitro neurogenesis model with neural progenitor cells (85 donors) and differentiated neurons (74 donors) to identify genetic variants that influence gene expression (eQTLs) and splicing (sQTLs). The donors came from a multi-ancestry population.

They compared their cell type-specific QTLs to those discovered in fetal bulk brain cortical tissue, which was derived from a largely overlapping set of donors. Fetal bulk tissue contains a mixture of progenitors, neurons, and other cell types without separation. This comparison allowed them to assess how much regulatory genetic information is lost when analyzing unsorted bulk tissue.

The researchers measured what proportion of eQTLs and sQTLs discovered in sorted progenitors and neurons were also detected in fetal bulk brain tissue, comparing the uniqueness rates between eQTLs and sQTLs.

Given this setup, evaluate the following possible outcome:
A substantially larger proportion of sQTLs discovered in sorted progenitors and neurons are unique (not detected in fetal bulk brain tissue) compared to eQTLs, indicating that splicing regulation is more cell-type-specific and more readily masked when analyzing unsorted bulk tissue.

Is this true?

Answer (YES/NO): YES